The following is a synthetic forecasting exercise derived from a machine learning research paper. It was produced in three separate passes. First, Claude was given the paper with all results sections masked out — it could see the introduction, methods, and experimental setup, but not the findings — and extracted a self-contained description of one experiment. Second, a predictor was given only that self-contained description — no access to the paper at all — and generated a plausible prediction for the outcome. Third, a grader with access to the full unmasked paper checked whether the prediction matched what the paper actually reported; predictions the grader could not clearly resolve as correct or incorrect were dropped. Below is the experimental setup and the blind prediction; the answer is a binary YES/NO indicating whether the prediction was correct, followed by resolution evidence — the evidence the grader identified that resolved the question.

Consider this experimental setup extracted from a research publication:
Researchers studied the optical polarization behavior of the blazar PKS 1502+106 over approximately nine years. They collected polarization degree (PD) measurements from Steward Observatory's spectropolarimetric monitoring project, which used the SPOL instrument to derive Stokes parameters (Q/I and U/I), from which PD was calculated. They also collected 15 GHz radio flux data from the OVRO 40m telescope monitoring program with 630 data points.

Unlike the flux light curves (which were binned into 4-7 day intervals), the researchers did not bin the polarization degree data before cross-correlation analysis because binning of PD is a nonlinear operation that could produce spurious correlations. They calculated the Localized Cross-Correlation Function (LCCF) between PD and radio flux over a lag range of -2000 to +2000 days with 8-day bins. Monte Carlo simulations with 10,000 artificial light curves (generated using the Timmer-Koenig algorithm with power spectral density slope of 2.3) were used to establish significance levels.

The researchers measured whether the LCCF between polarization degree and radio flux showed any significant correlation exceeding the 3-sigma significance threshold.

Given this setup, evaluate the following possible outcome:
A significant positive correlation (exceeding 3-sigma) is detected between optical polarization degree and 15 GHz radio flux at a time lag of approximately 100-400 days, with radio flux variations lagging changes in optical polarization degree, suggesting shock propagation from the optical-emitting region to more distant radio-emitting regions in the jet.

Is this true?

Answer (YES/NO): NO